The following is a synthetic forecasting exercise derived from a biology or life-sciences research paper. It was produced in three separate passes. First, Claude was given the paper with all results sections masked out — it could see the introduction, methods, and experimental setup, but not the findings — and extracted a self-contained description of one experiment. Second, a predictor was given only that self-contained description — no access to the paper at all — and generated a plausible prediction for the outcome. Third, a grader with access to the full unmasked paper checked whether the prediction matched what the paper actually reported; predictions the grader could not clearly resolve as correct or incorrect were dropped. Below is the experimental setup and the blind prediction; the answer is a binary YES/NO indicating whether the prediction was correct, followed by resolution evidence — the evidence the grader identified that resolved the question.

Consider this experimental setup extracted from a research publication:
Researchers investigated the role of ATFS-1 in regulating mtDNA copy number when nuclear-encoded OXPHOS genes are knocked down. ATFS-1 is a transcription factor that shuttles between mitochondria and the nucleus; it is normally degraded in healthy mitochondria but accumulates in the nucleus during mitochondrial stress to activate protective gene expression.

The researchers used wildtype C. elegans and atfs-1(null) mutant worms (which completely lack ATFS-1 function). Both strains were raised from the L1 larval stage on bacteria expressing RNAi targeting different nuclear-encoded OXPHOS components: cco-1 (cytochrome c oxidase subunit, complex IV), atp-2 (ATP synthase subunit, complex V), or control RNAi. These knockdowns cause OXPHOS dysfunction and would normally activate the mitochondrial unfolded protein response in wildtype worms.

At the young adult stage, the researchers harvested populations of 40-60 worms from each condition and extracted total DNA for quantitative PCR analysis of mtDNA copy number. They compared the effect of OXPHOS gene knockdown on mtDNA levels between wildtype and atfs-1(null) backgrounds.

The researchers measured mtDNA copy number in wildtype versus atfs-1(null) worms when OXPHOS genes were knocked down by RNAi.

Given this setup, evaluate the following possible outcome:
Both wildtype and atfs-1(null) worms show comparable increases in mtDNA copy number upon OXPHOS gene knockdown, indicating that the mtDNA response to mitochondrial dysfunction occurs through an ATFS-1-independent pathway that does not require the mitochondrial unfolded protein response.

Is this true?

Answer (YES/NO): NO